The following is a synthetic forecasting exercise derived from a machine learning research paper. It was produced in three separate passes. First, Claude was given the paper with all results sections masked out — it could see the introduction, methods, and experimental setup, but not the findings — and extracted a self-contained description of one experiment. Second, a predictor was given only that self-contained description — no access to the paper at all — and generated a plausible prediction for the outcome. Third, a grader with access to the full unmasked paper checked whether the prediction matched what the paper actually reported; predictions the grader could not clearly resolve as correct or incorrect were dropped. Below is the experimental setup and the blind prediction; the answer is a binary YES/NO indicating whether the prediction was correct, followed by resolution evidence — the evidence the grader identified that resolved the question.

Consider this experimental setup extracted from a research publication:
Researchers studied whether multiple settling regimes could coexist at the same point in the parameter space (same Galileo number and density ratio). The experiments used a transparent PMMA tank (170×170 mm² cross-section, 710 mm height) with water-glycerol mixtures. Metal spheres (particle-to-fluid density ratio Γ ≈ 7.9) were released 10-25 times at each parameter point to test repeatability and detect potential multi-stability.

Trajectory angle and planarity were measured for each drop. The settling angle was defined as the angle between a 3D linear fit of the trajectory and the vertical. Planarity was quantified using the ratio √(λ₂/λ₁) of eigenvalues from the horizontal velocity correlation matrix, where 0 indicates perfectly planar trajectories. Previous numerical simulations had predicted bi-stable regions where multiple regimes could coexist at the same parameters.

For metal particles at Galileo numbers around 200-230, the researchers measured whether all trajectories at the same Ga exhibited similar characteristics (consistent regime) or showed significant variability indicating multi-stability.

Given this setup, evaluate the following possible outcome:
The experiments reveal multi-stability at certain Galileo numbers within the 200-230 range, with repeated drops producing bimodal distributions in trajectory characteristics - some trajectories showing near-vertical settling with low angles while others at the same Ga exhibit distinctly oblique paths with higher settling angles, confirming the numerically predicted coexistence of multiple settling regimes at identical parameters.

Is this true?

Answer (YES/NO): NO